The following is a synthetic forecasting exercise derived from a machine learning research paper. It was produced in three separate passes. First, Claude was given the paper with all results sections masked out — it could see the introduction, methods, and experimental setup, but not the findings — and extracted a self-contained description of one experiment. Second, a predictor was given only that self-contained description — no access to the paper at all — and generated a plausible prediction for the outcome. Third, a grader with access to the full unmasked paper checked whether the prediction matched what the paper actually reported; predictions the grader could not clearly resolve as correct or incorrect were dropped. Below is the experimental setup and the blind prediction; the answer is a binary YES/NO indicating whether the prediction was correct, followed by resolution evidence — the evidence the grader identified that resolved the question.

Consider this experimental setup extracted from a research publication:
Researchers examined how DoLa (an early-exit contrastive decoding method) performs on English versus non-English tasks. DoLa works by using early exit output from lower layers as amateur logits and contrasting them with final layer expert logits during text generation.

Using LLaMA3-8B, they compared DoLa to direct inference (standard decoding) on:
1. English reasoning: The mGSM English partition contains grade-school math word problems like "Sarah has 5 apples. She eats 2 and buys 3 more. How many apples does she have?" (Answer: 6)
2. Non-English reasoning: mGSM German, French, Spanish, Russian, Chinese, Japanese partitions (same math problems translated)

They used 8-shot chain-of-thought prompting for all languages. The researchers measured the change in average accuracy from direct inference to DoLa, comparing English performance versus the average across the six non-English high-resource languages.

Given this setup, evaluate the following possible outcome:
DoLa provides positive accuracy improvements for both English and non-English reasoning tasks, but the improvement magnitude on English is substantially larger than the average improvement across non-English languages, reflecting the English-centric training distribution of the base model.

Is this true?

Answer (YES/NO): NO